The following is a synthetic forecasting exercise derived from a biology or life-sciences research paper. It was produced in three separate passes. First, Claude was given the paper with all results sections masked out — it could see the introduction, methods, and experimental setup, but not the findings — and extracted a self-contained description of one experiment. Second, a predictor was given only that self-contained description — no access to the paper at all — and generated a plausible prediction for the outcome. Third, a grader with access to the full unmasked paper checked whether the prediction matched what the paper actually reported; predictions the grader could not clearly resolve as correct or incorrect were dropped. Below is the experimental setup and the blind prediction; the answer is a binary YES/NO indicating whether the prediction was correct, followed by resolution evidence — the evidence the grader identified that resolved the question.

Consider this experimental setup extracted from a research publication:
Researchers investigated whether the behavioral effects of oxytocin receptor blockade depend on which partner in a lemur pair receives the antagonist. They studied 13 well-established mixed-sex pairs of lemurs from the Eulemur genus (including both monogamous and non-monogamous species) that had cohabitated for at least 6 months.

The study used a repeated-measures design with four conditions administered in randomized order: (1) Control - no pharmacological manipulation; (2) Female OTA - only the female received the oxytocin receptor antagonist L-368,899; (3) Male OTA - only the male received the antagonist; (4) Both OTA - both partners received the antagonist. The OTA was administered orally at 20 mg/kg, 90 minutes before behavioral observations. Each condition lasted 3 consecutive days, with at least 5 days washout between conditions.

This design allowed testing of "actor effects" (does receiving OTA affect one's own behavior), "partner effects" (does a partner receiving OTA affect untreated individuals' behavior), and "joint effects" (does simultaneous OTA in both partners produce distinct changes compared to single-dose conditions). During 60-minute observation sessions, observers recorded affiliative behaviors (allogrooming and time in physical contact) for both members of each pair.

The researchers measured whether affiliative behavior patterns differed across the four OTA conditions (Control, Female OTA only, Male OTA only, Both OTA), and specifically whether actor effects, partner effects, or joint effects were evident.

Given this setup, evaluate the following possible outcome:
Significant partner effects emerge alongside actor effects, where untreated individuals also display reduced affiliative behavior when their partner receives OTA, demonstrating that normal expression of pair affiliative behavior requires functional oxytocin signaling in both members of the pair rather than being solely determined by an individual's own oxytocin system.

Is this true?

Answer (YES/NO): NO